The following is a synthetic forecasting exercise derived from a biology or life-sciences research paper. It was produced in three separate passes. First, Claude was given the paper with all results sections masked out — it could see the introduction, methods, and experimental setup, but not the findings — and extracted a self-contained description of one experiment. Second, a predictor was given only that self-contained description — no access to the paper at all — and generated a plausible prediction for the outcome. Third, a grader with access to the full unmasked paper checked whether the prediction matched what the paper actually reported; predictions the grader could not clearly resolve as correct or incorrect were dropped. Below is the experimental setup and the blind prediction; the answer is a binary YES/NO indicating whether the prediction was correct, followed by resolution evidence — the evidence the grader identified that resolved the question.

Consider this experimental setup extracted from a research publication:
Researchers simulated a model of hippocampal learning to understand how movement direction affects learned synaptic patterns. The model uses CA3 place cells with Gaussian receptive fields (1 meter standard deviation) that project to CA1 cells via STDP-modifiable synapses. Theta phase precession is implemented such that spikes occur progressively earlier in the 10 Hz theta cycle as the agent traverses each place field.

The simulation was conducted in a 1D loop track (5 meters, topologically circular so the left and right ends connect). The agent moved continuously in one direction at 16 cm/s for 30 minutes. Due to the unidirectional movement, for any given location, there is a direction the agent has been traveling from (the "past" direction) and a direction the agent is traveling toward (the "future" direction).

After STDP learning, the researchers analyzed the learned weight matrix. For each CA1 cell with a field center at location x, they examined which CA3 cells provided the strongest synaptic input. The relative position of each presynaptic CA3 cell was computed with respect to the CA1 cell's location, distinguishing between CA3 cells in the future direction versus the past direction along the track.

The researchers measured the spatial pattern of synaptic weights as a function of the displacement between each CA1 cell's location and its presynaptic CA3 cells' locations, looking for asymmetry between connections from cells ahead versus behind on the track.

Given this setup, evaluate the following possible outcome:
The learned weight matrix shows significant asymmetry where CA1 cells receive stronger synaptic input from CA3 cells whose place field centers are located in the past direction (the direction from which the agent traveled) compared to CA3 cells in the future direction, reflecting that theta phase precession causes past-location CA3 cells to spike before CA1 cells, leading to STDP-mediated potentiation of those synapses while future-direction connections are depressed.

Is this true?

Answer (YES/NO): YES